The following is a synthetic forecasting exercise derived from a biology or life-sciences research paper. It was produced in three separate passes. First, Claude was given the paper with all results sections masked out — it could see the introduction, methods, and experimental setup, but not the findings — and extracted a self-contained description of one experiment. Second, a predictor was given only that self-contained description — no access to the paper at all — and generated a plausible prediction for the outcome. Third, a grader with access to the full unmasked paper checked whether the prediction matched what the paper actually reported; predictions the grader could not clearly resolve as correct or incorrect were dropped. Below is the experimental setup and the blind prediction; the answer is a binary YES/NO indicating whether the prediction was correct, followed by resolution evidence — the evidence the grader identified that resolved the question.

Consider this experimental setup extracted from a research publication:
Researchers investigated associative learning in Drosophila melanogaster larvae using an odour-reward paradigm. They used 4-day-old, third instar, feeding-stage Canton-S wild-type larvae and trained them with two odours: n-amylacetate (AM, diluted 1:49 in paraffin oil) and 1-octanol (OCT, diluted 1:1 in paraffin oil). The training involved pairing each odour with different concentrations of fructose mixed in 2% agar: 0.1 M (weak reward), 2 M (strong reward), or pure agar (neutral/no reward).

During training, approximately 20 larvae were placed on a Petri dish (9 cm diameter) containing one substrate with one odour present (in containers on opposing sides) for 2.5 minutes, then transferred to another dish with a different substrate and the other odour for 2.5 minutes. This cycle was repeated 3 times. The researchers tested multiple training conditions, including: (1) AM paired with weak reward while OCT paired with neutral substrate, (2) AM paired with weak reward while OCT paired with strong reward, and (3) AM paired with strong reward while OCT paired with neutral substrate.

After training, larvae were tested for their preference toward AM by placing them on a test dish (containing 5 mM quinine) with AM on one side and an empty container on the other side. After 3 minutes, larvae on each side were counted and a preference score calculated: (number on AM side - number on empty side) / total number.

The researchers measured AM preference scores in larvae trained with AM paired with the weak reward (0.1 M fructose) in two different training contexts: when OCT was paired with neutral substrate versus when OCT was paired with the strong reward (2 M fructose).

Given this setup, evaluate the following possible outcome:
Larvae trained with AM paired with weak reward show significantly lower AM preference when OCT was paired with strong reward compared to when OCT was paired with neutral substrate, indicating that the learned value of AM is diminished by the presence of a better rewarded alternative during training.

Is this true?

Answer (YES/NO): YES